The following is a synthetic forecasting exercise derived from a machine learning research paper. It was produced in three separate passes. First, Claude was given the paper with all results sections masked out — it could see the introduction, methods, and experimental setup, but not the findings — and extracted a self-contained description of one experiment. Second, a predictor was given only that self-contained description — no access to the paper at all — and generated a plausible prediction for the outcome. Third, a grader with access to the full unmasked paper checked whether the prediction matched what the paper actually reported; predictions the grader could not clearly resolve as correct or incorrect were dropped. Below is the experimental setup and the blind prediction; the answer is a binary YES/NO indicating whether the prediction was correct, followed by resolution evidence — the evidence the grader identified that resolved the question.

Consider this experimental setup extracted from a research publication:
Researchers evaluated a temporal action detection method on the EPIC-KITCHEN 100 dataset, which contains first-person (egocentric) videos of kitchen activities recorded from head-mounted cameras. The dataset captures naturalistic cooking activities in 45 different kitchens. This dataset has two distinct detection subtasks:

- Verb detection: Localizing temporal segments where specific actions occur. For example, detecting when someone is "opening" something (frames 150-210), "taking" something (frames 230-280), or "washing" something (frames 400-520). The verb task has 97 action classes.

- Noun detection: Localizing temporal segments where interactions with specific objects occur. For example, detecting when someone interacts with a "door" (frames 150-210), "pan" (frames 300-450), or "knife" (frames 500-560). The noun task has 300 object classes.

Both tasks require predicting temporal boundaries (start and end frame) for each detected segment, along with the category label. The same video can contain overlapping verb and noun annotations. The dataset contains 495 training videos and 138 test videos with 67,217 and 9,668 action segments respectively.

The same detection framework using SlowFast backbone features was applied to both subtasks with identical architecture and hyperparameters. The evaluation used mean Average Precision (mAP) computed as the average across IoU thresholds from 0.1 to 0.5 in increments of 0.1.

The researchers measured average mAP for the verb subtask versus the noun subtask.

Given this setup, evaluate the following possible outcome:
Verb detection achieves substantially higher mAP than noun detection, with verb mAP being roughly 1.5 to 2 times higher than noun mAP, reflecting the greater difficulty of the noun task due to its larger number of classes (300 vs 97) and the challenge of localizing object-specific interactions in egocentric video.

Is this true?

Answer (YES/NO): NO